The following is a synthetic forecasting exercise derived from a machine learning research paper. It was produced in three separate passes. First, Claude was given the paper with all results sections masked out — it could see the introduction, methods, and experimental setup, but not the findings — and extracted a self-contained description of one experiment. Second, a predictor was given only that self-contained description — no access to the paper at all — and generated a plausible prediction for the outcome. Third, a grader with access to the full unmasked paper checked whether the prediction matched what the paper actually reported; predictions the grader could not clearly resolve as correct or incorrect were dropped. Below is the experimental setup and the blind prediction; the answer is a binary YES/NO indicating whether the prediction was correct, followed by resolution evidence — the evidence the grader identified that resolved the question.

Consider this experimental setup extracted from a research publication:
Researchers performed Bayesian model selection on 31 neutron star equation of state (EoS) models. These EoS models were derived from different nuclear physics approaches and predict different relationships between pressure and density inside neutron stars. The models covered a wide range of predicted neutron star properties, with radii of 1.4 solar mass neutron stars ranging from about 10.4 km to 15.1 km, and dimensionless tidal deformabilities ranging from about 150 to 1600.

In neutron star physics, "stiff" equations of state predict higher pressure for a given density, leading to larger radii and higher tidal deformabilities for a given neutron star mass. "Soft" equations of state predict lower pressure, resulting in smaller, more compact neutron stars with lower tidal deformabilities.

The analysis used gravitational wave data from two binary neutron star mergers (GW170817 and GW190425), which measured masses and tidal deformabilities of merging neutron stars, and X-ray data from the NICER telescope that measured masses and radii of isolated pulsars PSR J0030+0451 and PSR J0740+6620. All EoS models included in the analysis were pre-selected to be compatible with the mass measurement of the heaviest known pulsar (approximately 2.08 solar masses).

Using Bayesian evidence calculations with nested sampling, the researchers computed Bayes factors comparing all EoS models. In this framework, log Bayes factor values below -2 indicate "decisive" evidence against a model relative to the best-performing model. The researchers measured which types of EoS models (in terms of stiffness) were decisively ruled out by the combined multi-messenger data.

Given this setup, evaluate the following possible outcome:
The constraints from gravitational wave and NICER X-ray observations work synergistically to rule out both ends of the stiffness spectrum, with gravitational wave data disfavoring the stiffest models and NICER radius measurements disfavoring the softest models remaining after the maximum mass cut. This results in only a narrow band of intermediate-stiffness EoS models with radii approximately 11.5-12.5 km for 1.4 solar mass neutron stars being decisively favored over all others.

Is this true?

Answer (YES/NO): NO